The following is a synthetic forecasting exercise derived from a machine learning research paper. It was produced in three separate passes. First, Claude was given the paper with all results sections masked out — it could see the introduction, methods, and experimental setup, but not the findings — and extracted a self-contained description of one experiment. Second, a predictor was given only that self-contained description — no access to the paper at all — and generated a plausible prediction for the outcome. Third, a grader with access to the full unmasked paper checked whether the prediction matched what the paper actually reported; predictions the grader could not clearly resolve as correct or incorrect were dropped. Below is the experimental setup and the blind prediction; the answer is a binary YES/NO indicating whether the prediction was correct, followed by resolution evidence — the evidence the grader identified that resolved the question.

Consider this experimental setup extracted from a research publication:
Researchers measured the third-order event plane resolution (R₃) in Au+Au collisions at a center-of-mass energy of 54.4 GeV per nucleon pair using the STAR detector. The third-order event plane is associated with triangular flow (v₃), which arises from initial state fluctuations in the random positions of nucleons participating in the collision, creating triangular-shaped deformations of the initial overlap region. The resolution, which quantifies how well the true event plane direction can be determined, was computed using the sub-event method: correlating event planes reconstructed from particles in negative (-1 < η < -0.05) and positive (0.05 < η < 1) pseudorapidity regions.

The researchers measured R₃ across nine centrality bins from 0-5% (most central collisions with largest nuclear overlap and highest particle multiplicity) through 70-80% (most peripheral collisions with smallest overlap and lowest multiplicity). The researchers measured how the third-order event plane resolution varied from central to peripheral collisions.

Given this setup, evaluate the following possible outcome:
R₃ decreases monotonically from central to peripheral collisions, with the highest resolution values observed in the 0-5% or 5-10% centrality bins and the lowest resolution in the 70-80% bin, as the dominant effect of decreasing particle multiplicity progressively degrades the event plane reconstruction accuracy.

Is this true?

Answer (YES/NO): NO